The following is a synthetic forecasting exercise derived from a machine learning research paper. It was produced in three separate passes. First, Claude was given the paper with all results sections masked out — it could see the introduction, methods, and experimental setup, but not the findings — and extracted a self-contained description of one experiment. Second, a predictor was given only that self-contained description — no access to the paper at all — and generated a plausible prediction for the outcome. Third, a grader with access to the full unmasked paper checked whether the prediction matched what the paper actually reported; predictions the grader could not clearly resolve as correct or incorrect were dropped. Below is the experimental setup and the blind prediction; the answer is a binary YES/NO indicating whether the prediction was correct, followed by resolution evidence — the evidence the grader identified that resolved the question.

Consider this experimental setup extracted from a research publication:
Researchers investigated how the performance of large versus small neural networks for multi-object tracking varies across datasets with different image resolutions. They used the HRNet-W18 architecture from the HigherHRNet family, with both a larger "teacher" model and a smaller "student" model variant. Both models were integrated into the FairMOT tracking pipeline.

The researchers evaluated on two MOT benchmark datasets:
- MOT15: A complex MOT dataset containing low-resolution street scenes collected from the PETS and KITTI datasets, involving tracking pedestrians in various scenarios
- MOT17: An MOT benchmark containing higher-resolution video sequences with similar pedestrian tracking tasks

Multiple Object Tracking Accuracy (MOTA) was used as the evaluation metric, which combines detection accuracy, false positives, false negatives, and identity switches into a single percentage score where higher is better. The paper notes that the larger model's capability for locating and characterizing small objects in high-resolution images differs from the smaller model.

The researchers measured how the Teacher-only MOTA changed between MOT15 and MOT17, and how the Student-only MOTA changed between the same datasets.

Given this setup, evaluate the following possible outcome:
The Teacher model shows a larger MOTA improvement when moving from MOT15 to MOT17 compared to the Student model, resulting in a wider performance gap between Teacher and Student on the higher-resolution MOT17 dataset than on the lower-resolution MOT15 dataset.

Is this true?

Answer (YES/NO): NO